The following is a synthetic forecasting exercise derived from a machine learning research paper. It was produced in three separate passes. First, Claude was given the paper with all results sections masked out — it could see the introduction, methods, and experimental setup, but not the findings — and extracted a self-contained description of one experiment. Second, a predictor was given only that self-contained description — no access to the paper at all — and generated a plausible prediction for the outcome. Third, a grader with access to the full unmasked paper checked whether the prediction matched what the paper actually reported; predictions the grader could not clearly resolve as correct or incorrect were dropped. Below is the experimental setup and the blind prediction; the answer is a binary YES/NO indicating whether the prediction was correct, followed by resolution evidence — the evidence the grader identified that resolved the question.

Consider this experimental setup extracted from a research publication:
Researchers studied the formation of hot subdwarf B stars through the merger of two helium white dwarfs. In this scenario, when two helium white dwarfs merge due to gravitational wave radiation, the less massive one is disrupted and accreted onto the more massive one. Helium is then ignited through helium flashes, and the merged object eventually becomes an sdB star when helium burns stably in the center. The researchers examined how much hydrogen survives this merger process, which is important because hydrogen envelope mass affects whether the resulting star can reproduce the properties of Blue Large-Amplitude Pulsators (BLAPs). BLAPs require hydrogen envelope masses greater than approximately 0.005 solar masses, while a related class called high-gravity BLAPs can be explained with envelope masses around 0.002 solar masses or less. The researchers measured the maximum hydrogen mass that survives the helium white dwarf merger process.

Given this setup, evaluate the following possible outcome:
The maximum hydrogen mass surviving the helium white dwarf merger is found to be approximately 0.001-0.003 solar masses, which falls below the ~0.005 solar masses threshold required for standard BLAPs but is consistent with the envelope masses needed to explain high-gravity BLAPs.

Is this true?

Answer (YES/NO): YES